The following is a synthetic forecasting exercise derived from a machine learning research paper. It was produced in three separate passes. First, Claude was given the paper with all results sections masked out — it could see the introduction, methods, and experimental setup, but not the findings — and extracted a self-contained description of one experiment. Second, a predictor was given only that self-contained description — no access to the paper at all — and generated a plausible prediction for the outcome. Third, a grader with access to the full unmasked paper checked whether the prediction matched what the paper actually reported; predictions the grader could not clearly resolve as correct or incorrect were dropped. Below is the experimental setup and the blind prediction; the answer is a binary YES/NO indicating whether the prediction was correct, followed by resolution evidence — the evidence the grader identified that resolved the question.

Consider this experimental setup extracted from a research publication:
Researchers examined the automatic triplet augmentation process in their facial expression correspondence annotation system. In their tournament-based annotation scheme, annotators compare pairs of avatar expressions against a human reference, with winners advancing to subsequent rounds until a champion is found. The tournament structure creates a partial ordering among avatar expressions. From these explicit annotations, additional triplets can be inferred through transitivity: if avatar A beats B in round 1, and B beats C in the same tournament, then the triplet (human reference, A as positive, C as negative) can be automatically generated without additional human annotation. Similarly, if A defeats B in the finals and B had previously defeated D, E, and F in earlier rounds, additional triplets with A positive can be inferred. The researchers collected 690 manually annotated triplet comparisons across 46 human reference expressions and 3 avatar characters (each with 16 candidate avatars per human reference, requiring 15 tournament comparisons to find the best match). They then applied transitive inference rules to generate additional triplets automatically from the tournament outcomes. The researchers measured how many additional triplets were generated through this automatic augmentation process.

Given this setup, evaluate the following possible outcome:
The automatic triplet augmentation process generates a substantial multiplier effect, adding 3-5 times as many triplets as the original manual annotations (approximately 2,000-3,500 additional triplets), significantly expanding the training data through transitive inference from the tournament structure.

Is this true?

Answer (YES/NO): NO